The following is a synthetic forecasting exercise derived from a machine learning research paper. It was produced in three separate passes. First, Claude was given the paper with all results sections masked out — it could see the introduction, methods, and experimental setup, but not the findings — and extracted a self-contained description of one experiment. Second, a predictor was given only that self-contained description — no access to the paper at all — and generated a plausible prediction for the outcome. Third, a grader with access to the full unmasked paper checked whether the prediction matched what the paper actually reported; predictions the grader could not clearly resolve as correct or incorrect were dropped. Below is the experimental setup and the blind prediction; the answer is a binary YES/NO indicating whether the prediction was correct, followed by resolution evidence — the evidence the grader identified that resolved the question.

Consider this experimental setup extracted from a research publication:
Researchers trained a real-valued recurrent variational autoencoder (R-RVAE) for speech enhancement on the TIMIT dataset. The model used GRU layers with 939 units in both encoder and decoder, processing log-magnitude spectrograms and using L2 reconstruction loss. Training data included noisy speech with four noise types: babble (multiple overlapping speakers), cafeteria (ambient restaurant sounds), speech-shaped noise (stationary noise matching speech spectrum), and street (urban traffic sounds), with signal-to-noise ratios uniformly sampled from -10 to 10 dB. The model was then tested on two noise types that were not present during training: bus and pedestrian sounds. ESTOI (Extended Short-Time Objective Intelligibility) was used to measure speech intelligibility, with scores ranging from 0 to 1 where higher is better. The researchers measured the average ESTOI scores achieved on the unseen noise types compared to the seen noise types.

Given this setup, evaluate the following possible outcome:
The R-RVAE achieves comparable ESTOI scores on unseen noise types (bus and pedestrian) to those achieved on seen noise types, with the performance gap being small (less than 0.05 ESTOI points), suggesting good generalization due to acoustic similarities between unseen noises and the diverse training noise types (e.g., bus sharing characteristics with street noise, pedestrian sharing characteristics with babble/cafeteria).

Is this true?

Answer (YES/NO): NO